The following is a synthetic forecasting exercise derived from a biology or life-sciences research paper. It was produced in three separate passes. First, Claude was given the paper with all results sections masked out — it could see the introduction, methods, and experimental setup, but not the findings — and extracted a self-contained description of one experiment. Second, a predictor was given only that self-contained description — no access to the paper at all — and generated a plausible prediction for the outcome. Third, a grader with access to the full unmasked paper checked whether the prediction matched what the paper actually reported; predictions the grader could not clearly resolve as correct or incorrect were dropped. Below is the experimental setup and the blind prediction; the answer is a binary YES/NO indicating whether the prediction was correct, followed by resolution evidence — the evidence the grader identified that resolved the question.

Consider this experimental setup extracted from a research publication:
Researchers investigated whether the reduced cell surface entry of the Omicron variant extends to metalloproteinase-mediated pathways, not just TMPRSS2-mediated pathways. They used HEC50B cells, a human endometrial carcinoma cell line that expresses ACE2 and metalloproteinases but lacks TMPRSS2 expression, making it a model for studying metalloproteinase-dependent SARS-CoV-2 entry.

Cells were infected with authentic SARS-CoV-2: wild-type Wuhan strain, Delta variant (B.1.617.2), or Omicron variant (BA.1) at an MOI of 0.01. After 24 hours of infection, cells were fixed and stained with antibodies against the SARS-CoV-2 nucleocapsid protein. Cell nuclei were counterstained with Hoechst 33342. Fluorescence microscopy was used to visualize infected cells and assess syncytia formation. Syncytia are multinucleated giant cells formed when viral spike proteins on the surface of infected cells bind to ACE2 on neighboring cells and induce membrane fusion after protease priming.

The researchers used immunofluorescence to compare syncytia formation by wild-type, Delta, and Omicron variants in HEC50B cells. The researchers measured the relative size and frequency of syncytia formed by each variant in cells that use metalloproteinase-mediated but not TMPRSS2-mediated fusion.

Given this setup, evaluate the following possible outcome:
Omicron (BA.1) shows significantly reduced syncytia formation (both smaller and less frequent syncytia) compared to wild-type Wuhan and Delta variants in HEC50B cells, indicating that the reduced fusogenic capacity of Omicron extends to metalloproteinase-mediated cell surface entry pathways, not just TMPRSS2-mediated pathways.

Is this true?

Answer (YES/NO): YES